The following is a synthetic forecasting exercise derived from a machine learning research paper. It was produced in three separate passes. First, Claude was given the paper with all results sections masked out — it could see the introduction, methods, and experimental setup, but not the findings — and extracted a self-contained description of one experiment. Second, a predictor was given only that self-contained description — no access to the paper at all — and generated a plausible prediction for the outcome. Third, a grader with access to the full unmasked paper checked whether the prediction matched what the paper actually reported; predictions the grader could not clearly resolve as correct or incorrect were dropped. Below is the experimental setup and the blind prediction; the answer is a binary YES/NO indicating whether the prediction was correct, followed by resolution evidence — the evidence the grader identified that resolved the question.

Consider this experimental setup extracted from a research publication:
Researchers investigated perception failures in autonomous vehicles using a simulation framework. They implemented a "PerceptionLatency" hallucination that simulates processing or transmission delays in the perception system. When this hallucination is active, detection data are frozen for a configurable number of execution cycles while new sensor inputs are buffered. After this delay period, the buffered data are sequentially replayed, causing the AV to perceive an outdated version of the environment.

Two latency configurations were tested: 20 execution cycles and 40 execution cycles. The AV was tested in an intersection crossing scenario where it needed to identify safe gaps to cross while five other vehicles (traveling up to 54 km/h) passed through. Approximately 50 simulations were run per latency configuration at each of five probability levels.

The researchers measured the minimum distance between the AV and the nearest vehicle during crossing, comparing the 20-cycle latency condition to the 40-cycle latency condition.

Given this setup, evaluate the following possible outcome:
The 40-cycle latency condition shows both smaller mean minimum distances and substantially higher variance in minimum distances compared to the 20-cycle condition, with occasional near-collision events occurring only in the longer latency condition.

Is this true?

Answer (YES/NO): NO